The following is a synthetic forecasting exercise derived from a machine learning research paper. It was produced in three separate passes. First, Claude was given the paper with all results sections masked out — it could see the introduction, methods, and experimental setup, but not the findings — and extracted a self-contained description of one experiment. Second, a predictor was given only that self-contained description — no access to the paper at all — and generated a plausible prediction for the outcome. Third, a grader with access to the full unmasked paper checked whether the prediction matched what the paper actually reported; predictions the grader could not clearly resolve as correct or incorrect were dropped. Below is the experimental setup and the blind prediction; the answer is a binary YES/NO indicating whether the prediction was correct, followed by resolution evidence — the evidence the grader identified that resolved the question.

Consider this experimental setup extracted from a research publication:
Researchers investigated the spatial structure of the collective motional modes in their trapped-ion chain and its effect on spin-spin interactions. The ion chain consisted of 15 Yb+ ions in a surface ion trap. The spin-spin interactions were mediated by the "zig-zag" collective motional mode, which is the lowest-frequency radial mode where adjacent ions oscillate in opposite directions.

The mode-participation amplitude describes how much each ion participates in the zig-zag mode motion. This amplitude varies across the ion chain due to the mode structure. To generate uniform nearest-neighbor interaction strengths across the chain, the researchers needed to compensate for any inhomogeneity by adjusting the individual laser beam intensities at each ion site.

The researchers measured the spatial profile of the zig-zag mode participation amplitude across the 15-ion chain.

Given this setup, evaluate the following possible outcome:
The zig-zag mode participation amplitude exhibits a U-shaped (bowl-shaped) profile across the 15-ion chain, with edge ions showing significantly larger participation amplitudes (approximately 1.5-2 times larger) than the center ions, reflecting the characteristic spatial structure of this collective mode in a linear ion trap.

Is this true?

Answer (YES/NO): NO